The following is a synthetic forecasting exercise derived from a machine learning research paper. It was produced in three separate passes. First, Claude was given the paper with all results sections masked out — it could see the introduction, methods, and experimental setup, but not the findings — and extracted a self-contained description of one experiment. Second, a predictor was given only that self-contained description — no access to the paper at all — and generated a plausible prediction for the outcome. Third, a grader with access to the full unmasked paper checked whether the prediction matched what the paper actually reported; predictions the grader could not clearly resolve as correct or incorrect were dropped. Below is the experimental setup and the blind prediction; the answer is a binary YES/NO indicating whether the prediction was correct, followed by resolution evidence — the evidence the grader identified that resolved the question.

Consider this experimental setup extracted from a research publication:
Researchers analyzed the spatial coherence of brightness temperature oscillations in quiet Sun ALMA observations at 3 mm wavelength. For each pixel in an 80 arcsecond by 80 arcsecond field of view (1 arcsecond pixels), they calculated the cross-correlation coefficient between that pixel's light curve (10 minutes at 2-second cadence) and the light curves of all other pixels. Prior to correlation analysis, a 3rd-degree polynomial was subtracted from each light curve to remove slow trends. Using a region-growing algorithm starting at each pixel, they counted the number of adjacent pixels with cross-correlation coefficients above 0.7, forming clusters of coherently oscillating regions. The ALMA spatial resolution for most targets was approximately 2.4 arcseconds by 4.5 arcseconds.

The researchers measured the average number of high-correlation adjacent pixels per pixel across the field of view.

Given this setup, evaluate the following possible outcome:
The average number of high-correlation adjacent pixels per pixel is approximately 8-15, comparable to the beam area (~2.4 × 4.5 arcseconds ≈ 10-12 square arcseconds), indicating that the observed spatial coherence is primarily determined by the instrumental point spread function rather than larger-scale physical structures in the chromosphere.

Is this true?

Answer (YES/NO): NO